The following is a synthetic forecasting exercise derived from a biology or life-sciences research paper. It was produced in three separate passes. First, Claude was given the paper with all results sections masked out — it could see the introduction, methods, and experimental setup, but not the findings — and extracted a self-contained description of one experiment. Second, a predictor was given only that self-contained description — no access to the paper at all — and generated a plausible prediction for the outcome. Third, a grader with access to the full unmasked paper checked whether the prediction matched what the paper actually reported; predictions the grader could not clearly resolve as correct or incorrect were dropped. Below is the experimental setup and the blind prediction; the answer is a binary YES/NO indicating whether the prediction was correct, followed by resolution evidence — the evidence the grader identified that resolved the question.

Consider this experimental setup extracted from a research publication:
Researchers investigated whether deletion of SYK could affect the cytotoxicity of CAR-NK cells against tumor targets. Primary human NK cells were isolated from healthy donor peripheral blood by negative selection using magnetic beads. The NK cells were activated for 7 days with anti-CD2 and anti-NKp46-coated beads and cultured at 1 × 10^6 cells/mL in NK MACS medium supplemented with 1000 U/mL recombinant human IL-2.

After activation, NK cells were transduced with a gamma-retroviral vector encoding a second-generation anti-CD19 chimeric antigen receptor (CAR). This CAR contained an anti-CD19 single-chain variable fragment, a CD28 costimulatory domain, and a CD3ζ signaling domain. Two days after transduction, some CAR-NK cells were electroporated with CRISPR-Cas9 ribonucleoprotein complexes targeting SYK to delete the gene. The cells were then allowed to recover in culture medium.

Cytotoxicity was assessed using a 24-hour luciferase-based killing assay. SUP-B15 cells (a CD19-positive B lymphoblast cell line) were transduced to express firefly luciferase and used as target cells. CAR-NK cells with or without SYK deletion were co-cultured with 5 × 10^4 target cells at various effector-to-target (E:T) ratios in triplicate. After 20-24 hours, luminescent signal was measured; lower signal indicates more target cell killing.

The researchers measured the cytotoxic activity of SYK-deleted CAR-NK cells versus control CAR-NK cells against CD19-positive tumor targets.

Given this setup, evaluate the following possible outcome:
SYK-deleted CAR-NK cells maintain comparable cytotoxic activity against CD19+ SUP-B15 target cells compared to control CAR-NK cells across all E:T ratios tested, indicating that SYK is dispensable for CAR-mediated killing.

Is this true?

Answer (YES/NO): NO